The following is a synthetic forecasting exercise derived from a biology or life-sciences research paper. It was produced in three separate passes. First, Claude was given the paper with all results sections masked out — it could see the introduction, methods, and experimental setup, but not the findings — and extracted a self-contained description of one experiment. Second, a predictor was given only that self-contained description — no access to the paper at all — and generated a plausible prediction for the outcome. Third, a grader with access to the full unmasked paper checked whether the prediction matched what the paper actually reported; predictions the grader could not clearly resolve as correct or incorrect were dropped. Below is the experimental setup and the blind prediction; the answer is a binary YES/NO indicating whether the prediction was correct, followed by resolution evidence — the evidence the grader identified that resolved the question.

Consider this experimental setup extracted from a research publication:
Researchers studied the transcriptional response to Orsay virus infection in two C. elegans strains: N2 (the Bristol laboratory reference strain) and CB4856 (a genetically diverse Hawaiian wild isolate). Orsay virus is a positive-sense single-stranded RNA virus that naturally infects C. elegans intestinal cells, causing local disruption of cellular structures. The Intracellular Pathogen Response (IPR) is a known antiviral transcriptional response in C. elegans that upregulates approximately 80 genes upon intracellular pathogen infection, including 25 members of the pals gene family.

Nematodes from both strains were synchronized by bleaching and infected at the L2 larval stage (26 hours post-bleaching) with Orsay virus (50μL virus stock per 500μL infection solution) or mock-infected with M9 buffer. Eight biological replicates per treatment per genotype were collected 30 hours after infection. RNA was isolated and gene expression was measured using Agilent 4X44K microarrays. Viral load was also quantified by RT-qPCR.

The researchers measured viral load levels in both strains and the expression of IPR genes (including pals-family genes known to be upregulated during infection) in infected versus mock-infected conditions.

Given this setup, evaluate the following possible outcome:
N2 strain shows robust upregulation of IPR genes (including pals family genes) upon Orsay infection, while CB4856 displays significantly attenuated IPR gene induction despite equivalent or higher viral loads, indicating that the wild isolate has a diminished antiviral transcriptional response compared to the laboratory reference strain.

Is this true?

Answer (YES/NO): NO